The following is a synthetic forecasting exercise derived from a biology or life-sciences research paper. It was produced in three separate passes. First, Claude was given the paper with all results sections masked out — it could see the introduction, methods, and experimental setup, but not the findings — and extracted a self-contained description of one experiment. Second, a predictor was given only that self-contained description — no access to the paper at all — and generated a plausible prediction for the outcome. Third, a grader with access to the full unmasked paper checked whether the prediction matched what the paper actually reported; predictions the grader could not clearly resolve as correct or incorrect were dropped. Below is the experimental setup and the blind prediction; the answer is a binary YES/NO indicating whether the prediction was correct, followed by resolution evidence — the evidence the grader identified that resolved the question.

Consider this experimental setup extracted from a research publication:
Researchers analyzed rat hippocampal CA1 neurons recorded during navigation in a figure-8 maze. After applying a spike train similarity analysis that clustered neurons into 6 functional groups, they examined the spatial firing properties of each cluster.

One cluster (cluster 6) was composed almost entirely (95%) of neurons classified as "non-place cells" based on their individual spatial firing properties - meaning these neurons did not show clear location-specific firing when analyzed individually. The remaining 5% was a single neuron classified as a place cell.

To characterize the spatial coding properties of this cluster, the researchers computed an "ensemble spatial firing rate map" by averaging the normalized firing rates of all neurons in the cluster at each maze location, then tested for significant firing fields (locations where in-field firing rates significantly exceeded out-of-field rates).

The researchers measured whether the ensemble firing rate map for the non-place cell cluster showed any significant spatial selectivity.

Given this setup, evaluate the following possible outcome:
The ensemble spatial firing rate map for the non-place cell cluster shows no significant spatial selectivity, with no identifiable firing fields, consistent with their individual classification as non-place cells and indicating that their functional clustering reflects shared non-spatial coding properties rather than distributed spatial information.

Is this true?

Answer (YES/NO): NO